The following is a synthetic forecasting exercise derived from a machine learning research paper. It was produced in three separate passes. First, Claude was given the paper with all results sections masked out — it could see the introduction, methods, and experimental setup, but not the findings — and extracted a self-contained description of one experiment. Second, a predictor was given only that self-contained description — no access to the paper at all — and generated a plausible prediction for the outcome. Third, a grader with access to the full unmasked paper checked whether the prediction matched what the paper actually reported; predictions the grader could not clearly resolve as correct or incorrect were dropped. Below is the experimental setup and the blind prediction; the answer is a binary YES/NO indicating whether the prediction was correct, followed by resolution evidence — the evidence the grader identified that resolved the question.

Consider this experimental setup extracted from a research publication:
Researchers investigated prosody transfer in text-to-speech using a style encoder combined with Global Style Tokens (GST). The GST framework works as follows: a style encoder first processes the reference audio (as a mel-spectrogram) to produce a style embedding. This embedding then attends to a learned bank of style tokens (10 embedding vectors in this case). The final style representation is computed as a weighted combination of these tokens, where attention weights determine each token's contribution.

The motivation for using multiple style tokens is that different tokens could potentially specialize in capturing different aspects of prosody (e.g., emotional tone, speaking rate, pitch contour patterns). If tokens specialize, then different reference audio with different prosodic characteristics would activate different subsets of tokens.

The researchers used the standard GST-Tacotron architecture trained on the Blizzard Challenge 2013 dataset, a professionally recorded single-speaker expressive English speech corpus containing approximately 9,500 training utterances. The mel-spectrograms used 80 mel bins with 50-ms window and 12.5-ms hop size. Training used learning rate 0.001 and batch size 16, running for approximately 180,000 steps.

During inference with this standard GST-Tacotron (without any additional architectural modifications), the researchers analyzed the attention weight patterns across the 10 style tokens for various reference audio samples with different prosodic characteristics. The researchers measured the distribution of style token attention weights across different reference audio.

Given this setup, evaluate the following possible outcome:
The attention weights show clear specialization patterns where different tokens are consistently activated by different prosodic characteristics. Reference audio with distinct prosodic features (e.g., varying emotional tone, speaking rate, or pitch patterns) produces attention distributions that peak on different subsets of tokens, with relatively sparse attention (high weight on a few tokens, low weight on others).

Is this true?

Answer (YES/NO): NO